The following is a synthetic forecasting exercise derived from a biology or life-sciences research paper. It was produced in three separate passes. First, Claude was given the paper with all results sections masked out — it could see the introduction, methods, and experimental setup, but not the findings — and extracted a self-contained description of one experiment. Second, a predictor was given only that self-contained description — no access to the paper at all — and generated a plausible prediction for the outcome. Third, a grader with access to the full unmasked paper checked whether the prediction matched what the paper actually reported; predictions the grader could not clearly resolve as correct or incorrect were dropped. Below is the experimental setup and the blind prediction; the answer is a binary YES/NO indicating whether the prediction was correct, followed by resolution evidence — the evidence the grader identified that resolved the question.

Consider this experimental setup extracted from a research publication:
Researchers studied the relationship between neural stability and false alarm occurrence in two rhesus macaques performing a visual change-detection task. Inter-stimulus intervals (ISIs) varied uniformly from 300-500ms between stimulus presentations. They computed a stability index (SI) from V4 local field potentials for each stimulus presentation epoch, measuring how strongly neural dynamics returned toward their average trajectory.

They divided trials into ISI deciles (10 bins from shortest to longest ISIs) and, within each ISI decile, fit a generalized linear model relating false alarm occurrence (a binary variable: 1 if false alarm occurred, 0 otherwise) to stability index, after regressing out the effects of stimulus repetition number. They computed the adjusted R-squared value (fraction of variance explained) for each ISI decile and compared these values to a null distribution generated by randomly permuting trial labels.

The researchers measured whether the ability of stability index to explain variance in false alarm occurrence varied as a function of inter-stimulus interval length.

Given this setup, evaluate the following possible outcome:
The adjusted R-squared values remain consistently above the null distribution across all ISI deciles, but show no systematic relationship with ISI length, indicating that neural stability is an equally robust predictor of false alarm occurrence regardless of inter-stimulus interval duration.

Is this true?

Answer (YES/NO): NO